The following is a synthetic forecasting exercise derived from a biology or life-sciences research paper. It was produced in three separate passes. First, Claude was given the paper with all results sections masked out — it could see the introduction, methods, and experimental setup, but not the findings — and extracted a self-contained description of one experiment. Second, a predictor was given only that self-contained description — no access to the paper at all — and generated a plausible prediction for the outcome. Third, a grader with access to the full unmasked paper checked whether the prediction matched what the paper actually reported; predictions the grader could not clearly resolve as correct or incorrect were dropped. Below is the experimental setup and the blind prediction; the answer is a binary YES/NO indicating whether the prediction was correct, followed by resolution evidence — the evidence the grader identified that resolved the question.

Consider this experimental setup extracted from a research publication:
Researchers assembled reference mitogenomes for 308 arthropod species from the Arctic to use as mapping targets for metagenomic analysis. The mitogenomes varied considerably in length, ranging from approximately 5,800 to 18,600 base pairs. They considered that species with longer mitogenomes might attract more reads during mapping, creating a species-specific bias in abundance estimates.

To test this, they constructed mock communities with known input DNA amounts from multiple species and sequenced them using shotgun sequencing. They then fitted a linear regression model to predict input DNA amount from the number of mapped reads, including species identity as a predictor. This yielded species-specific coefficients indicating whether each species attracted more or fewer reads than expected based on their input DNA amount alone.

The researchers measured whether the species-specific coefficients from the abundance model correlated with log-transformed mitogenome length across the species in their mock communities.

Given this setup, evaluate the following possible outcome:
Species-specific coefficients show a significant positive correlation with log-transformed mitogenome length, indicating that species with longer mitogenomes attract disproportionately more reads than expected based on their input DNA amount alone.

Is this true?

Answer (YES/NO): NO